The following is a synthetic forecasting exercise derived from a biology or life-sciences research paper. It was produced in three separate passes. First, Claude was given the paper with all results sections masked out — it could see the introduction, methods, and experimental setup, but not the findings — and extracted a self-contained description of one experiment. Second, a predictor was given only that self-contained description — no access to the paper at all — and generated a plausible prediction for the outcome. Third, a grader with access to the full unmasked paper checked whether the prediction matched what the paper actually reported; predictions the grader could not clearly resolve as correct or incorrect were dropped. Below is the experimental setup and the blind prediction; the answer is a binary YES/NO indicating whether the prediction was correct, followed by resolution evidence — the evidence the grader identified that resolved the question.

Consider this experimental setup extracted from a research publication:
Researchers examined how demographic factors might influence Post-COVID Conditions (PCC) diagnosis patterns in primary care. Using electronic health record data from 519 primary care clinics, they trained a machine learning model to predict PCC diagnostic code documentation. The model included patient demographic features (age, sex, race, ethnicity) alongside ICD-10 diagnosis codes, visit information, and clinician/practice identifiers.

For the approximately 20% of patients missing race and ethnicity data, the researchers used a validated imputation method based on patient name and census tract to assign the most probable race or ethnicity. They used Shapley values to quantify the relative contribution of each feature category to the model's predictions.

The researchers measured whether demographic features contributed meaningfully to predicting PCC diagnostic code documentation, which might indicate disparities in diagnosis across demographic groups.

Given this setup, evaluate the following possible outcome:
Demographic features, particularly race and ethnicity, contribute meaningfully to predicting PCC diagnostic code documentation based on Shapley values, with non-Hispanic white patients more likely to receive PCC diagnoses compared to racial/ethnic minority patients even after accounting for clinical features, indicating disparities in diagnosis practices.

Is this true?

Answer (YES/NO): YES